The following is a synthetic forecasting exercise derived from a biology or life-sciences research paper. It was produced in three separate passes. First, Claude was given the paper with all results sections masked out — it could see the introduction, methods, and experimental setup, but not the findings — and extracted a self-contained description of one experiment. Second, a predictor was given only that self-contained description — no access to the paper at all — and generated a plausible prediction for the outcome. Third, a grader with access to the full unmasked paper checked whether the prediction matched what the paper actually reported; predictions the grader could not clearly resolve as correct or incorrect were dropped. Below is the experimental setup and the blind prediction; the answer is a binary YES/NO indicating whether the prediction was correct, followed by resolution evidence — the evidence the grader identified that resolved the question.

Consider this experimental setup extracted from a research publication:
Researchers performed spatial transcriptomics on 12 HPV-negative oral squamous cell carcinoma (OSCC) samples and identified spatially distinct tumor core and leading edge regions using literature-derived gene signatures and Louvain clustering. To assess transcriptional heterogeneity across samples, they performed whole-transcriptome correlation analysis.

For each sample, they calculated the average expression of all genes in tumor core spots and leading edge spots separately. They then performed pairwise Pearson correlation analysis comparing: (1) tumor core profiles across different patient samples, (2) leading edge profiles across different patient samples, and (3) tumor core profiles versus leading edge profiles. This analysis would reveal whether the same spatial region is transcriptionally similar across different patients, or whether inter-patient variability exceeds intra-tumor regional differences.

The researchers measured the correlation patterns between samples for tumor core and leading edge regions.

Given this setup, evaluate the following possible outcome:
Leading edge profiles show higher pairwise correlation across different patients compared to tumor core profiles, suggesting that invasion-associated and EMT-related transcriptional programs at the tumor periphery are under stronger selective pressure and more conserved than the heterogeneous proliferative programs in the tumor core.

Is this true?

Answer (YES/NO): NO